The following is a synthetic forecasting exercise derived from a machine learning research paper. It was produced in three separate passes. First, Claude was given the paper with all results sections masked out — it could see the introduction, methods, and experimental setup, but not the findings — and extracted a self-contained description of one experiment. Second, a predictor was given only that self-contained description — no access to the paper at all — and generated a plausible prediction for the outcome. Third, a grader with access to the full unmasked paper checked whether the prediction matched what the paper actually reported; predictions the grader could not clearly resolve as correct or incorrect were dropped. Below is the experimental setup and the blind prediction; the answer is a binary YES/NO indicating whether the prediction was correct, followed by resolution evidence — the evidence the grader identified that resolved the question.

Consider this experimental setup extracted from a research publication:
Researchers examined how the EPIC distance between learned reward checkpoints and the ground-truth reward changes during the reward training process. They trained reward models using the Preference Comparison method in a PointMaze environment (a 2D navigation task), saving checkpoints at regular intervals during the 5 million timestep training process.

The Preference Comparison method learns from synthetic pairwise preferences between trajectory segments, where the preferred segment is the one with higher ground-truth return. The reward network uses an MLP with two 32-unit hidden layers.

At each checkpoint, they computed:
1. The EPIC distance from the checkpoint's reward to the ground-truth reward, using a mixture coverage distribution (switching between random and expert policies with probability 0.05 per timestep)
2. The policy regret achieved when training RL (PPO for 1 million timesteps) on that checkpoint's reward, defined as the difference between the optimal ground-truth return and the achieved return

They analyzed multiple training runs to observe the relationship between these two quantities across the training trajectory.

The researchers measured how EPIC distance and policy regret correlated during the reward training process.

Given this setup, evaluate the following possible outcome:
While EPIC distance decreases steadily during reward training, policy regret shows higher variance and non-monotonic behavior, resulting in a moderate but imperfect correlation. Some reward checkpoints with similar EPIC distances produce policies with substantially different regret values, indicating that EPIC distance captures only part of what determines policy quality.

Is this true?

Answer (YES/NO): NO